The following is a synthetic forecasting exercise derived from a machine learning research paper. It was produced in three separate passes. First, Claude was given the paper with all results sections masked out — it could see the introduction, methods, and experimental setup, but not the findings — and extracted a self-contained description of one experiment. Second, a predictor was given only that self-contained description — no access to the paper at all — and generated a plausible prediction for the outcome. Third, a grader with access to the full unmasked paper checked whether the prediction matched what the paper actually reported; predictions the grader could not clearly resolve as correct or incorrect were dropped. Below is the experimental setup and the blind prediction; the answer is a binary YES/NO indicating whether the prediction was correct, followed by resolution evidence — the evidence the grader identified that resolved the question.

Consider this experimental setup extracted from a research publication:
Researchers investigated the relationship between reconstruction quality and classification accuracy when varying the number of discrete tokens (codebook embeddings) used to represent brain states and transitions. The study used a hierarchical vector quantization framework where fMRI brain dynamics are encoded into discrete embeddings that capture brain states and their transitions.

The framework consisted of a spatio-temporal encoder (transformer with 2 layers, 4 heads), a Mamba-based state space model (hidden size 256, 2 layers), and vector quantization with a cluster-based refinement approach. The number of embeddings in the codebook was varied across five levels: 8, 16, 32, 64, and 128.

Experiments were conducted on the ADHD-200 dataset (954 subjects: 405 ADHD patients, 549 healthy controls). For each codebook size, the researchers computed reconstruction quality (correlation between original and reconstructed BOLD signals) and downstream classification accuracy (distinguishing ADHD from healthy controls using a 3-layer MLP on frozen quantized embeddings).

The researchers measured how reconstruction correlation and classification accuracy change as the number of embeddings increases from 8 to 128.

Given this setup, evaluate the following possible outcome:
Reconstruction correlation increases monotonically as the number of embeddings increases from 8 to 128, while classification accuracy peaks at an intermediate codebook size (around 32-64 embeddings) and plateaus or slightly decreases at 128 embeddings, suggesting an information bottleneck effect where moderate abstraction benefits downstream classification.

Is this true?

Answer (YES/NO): NO